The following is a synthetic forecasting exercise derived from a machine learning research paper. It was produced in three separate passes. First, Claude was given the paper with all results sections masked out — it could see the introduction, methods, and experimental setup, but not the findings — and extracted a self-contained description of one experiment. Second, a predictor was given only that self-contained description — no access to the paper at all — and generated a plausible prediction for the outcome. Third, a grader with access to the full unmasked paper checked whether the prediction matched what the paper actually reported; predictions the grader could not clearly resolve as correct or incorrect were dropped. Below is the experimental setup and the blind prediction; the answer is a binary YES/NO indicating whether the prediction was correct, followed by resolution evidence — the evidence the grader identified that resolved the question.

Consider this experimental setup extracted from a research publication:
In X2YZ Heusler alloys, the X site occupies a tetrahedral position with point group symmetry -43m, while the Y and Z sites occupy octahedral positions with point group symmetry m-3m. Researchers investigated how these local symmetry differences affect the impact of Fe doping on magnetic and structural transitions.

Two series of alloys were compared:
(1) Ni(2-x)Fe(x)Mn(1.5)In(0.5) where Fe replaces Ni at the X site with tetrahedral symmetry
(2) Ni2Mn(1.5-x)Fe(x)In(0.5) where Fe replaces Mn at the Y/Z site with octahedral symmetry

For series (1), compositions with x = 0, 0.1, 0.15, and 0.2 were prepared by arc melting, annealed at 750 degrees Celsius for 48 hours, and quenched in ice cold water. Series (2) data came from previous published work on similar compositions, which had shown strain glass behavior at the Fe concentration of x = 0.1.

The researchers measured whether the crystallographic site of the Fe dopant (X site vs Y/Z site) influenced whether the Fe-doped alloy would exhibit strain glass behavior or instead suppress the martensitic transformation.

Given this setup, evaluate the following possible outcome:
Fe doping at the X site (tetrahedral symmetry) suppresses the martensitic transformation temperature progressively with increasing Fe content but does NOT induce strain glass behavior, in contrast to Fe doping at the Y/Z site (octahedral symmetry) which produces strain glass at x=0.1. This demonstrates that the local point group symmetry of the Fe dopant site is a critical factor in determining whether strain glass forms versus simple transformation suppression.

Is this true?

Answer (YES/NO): YES